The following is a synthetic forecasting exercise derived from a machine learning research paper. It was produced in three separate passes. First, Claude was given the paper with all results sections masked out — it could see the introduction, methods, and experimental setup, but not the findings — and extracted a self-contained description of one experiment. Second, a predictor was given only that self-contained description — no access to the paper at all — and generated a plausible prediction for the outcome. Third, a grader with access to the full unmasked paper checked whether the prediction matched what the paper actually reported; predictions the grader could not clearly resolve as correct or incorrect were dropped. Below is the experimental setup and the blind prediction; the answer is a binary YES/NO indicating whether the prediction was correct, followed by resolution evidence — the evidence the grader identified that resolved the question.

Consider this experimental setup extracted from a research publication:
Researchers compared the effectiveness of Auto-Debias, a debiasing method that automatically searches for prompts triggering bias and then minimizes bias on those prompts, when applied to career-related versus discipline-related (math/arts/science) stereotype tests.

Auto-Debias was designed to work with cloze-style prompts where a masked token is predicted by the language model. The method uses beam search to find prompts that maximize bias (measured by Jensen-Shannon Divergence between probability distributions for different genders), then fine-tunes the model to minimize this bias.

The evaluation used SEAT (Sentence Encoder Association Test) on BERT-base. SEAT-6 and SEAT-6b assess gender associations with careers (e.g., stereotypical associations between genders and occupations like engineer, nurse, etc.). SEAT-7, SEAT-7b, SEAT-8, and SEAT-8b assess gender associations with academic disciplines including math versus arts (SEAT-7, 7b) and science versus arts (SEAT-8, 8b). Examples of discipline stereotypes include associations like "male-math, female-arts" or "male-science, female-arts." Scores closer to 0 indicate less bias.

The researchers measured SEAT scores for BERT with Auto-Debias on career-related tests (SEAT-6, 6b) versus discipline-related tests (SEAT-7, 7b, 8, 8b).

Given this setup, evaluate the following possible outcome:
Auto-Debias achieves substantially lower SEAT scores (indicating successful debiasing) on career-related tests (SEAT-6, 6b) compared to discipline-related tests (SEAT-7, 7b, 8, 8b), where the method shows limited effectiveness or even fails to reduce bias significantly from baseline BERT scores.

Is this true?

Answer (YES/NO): YES